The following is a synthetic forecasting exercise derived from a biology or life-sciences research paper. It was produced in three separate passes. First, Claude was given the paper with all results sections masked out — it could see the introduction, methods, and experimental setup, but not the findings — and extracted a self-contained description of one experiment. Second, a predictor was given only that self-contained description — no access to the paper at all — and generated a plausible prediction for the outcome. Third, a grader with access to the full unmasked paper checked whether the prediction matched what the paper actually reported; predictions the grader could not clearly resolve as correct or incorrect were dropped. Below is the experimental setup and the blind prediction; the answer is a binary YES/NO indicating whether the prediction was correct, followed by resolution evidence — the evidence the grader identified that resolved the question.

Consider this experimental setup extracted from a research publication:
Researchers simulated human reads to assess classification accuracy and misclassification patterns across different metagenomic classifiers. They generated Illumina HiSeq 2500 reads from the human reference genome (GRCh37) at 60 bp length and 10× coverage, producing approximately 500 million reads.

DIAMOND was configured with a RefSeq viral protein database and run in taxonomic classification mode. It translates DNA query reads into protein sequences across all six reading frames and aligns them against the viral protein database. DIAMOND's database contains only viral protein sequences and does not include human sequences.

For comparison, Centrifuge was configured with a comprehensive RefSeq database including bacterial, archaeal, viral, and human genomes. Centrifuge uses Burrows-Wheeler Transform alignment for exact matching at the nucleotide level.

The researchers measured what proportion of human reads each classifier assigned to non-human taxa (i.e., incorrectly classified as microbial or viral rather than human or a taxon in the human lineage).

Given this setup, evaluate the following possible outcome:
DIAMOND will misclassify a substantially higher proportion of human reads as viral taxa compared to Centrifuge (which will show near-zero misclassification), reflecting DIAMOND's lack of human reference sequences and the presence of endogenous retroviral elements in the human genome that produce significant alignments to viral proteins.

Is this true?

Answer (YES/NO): NO